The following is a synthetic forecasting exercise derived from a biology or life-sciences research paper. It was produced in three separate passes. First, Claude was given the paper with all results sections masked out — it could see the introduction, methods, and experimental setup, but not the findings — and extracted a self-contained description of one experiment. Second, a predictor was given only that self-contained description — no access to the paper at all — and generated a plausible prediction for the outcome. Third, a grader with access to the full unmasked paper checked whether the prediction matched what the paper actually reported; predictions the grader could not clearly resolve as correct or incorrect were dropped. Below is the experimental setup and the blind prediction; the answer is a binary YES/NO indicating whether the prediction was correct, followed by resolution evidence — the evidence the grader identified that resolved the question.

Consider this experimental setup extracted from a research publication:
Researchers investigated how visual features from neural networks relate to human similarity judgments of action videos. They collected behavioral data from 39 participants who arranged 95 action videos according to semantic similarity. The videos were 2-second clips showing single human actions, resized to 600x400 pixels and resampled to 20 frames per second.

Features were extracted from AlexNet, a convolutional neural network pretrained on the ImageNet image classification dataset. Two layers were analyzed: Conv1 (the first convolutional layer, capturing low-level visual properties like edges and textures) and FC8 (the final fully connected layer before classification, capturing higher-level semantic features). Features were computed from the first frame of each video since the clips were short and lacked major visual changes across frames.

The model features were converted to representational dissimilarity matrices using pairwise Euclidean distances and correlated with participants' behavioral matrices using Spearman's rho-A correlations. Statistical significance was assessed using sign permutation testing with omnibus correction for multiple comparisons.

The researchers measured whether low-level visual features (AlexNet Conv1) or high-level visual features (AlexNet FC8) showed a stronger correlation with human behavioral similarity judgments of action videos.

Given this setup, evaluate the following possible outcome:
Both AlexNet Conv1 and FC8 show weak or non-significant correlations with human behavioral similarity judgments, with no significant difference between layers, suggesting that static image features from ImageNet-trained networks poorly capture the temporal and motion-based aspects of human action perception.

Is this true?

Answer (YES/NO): NO